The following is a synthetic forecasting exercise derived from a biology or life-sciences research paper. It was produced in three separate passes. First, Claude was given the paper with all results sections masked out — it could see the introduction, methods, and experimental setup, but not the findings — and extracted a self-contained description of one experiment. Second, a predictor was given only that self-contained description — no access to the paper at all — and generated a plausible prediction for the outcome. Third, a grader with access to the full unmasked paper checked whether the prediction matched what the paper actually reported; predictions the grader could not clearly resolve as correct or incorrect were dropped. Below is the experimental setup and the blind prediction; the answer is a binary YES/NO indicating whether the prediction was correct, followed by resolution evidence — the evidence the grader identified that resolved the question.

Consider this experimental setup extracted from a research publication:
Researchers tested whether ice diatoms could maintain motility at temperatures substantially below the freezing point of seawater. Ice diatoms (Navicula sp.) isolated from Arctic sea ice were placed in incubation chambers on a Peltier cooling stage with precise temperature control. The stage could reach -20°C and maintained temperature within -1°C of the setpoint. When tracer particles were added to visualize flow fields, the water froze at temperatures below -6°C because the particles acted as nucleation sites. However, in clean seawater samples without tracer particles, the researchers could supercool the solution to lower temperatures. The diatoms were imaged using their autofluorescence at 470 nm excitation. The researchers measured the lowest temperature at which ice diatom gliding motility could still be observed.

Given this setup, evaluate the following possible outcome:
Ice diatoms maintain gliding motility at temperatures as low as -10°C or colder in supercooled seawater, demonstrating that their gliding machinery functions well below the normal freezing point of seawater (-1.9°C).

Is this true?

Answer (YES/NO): YES